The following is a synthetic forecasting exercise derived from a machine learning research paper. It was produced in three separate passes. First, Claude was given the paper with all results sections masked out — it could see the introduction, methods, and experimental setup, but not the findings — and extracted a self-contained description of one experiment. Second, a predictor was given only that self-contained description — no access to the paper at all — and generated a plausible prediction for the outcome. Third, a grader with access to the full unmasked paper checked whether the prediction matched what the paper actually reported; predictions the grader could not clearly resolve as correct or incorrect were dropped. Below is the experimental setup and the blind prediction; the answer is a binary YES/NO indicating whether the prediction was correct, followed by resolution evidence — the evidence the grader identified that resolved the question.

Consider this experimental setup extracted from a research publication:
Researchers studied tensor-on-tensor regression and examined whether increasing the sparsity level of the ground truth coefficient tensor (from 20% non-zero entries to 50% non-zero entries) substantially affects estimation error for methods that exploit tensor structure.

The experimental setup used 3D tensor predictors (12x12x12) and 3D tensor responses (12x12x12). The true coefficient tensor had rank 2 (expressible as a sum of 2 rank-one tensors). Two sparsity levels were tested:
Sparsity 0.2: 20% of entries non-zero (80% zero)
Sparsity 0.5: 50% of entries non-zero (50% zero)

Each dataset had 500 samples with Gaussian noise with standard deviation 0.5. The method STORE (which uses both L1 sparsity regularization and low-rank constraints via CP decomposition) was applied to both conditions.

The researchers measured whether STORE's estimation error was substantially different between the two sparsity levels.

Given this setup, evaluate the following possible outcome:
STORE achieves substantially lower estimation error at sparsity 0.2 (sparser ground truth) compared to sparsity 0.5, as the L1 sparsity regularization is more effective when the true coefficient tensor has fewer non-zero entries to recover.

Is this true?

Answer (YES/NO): NO